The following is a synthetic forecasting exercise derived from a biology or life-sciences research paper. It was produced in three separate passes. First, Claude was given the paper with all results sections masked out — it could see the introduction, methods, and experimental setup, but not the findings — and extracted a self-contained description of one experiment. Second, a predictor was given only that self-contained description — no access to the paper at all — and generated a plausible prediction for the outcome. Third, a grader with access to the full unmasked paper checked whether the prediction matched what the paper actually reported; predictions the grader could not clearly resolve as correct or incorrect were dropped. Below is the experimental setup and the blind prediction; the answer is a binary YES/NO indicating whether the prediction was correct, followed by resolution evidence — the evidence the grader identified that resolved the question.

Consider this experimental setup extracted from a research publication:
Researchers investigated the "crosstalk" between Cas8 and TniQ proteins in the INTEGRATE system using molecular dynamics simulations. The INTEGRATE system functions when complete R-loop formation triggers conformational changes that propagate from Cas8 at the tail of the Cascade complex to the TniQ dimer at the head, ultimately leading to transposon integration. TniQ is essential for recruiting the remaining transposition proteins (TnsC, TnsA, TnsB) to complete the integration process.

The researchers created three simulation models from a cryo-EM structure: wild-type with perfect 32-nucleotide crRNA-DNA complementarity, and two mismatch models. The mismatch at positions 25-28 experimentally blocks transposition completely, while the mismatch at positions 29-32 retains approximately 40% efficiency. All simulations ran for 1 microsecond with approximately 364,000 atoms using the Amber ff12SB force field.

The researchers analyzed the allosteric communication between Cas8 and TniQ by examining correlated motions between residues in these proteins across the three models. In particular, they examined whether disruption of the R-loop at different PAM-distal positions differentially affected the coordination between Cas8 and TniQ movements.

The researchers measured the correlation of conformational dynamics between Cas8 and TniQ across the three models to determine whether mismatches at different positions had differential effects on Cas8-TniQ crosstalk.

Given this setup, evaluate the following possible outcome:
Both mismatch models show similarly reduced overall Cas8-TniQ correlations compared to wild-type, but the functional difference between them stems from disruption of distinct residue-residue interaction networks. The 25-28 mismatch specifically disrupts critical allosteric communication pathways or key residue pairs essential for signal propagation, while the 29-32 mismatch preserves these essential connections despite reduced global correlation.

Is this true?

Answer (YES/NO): NO